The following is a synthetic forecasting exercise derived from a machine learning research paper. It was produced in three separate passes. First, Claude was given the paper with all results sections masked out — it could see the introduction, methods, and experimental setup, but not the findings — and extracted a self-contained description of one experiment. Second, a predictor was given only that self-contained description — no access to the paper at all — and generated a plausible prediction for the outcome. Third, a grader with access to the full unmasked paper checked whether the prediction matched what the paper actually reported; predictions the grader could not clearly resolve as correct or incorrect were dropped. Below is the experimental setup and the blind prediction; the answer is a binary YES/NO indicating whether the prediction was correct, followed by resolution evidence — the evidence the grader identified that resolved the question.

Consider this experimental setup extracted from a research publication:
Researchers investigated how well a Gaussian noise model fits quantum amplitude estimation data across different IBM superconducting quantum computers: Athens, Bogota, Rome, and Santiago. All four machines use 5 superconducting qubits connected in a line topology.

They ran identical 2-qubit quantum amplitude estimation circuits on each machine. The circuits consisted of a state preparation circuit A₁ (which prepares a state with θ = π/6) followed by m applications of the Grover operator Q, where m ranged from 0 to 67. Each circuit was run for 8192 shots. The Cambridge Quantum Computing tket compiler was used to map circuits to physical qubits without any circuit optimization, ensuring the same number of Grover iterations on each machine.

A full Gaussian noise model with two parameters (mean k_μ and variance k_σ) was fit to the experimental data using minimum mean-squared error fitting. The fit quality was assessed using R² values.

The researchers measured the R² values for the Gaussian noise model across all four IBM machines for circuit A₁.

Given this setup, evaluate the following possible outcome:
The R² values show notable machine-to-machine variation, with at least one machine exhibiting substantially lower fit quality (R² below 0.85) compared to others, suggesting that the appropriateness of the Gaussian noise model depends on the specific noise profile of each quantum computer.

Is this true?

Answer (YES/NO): NO